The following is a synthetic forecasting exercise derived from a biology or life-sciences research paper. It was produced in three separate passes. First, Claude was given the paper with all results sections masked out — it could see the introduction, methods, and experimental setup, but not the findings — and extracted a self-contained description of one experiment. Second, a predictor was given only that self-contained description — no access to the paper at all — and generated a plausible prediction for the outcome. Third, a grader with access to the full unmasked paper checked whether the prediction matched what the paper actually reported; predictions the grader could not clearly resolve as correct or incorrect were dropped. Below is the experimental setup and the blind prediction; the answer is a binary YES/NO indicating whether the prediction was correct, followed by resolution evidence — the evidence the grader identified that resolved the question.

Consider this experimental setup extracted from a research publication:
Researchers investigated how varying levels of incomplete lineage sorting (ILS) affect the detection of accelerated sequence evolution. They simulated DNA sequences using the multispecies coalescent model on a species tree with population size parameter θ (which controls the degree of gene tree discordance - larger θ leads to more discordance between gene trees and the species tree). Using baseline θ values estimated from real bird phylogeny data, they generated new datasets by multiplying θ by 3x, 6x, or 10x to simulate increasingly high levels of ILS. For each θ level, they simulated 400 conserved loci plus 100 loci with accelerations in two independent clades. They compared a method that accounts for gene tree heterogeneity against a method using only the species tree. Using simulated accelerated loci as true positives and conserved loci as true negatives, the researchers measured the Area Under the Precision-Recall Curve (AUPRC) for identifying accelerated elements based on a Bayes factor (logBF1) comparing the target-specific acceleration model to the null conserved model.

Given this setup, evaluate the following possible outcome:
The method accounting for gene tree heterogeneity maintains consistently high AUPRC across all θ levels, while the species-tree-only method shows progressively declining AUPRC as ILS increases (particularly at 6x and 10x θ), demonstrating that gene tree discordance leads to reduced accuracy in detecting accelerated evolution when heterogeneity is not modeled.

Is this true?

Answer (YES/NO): NO